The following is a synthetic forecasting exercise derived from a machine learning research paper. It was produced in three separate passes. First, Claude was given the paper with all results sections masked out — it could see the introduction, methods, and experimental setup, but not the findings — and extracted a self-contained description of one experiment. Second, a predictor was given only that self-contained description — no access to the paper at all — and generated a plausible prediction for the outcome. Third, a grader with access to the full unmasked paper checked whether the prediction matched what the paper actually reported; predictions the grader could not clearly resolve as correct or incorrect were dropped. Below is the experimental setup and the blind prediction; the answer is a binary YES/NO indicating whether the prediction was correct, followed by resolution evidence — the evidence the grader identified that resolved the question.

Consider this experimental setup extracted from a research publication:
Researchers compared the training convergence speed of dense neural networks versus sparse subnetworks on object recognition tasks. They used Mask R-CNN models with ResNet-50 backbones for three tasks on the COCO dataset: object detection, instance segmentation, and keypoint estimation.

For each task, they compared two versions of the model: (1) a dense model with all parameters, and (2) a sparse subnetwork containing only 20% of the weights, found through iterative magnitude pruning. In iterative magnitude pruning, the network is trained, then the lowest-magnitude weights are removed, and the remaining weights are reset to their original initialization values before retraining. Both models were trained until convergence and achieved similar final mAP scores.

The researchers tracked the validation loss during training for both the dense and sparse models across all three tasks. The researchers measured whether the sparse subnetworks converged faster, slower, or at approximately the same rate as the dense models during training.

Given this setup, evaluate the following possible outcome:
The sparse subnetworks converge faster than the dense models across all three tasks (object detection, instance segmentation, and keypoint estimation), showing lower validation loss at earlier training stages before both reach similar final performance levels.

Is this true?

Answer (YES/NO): YES